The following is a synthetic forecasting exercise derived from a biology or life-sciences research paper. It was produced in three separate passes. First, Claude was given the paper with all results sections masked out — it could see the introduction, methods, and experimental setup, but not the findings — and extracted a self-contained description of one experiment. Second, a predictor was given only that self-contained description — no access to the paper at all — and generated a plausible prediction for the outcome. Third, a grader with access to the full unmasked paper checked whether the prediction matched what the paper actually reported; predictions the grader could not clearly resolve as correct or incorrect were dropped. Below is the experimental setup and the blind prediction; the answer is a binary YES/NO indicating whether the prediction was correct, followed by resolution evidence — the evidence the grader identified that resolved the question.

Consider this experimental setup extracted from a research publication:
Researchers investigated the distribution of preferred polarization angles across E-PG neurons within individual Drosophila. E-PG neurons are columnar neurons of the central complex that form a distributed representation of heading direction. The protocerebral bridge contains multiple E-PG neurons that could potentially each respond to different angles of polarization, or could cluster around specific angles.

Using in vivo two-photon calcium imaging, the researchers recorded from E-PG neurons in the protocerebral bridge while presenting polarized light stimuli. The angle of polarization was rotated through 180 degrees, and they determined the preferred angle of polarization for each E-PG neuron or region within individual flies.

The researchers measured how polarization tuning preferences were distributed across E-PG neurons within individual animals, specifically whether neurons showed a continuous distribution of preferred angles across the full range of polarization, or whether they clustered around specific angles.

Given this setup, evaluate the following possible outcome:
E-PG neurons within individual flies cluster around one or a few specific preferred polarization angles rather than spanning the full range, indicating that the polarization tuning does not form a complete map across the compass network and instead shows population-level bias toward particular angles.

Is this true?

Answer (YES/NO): YES